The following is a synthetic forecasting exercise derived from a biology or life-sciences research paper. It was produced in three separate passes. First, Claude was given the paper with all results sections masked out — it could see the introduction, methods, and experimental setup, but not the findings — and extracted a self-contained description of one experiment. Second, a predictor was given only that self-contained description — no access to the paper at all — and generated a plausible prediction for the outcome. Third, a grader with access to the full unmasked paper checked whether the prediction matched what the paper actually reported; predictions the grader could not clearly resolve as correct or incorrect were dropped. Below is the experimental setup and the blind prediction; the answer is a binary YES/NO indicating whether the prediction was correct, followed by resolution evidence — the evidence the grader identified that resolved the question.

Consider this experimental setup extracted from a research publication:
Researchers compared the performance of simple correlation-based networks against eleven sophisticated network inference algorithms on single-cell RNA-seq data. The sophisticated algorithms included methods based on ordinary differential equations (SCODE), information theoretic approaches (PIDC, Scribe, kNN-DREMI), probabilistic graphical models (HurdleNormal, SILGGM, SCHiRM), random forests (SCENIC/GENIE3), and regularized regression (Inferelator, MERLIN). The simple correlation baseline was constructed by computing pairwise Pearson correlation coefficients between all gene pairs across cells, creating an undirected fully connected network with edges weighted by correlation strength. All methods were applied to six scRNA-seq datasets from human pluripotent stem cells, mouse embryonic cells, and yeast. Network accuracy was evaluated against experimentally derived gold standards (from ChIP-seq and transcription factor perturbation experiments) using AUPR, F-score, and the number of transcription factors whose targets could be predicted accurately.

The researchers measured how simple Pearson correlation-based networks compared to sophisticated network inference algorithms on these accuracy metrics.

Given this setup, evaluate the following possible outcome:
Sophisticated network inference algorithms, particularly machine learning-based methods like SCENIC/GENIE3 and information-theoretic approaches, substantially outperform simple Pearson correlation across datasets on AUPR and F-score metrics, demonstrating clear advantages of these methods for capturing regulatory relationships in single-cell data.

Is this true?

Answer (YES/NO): NO